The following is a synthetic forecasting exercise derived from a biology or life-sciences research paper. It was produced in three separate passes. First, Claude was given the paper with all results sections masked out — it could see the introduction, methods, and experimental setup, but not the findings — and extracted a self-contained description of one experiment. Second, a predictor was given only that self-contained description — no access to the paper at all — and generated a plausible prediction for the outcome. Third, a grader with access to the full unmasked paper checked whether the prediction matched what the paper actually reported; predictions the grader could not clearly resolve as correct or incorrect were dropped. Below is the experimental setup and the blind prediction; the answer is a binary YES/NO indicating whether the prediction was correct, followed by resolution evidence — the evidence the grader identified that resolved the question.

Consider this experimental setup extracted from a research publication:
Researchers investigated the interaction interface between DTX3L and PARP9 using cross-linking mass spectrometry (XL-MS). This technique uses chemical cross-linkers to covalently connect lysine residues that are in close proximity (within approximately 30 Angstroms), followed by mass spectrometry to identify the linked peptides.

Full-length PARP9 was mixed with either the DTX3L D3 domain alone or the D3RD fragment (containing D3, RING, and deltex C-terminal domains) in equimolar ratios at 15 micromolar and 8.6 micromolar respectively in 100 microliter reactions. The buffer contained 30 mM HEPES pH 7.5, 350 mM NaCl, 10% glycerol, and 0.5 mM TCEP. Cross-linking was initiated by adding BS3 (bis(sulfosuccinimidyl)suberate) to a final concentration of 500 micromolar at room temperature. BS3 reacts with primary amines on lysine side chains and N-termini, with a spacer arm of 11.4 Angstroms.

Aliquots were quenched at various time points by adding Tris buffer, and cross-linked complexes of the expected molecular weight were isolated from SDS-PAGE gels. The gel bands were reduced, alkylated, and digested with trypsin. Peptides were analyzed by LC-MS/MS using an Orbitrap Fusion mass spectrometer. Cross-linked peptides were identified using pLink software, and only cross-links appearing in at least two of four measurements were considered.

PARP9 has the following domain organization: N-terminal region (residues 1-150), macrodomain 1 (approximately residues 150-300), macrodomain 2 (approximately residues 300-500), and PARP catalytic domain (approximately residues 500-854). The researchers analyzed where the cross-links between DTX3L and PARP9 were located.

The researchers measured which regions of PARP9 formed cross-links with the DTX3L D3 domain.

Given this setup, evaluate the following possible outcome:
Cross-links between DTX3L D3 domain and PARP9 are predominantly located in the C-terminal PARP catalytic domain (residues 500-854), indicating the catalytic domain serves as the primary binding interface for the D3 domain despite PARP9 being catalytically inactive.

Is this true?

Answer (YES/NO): NO